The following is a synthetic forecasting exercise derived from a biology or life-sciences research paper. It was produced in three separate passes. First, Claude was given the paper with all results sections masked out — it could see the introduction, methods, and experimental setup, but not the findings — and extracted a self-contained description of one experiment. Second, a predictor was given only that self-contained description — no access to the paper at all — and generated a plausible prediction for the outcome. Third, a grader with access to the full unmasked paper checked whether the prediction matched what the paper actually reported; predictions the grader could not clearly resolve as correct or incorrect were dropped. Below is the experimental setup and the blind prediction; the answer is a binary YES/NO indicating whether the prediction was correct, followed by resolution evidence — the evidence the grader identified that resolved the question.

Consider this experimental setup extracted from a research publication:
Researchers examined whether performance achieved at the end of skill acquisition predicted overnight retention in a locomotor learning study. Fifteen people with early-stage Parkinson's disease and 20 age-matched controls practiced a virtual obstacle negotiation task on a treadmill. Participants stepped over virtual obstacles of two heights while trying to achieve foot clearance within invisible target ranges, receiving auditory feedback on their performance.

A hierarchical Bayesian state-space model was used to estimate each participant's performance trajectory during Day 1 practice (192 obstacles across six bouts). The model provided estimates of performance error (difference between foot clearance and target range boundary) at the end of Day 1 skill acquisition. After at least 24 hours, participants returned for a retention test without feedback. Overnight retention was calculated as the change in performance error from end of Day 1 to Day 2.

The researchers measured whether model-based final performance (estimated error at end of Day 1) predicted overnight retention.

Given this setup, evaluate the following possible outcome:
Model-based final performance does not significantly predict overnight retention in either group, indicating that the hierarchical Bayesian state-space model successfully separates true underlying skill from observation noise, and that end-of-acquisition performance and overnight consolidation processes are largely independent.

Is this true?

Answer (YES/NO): NO